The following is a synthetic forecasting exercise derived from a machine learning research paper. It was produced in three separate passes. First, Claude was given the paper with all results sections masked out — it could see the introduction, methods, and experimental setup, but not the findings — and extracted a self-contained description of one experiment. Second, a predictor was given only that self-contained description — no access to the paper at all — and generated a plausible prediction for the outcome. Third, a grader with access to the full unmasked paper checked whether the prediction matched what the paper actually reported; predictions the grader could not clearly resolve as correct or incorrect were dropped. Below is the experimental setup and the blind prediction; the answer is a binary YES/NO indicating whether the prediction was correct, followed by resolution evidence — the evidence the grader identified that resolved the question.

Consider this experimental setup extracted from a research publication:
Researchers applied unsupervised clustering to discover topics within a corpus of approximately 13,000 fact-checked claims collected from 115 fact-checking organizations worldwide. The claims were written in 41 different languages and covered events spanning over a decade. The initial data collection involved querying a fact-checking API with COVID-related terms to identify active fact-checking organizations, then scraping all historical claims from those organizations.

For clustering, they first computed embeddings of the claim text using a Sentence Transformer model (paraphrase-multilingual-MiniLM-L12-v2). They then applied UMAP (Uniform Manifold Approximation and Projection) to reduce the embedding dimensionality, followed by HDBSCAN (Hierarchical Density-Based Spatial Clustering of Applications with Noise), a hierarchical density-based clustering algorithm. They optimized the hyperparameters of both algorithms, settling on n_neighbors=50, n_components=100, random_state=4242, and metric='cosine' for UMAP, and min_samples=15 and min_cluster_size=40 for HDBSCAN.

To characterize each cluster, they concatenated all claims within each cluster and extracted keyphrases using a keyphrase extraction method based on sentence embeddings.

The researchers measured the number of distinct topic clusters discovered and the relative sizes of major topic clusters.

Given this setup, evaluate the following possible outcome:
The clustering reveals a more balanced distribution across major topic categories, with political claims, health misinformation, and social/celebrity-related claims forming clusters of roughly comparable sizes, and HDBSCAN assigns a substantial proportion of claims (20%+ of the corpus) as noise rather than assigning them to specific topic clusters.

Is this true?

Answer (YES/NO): NO